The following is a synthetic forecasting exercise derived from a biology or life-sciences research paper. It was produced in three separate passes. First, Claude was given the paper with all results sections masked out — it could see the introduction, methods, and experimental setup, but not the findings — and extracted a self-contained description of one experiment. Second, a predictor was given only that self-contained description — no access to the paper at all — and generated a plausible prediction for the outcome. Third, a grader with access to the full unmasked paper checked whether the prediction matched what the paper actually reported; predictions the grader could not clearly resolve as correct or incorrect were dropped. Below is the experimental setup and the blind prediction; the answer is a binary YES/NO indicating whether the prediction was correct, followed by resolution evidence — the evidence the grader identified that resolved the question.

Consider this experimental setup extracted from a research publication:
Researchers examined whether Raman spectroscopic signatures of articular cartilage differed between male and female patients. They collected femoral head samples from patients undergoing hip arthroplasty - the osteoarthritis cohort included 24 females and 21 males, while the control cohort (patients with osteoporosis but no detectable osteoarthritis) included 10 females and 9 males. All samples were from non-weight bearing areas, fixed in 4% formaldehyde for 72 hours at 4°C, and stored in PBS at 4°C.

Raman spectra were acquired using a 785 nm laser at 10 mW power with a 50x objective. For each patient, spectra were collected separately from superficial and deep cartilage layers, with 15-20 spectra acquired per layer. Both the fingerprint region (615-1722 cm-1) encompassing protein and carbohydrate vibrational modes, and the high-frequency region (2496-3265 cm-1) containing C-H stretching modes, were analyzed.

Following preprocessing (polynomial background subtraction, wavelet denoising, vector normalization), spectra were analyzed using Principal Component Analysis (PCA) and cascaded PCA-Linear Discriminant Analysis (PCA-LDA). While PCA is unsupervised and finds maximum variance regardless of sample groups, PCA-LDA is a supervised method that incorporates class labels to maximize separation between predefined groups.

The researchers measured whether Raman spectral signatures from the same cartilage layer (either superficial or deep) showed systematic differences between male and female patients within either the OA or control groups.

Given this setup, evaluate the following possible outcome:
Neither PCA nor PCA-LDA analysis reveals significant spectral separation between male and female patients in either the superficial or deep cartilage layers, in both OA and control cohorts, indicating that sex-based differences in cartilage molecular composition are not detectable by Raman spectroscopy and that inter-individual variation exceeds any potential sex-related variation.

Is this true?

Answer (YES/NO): NO